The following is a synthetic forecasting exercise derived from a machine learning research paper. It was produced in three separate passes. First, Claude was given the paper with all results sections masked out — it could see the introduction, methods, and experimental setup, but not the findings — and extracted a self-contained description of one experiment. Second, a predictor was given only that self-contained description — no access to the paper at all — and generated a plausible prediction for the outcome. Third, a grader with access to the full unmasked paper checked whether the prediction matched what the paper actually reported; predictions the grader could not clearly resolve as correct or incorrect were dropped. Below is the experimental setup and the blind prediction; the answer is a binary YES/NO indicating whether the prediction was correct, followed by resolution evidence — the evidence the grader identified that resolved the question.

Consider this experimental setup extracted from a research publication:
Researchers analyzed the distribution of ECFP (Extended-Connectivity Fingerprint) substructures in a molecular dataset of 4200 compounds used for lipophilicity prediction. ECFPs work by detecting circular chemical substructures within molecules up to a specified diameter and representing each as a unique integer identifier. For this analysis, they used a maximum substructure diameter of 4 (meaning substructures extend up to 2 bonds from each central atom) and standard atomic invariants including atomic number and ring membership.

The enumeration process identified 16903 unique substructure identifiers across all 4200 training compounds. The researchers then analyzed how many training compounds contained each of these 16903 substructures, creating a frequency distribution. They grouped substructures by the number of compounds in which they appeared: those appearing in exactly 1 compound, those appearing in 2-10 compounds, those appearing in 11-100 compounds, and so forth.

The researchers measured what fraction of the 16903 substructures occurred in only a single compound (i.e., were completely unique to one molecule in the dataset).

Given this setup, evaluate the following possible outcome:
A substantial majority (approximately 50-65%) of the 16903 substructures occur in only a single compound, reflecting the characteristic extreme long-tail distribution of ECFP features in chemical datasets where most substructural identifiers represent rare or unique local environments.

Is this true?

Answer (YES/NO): YES